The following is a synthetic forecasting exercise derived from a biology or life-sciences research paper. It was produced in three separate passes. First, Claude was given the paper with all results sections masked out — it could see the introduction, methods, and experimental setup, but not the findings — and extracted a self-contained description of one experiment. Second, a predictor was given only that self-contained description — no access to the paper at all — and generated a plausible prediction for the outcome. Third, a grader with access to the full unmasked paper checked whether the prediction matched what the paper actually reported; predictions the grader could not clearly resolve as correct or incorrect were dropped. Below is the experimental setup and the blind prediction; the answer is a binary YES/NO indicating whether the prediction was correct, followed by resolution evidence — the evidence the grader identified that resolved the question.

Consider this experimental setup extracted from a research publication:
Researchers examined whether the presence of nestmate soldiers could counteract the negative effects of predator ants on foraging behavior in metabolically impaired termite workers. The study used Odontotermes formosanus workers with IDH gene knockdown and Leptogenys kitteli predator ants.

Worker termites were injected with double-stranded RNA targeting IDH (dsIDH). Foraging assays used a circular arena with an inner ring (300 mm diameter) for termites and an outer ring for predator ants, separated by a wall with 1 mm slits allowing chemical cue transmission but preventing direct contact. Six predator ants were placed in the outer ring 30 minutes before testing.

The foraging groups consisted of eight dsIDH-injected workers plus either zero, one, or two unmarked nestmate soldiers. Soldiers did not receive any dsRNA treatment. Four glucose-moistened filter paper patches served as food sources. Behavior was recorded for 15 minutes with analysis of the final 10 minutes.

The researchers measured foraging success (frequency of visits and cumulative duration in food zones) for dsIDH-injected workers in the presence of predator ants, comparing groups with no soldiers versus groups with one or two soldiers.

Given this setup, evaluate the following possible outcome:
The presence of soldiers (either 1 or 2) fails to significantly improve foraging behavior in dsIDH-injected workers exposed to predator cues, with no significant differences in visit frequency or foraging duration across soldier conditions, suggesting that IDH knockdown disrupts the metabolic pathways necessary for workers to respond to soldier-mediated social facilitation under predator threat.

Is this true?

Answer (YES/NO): NO